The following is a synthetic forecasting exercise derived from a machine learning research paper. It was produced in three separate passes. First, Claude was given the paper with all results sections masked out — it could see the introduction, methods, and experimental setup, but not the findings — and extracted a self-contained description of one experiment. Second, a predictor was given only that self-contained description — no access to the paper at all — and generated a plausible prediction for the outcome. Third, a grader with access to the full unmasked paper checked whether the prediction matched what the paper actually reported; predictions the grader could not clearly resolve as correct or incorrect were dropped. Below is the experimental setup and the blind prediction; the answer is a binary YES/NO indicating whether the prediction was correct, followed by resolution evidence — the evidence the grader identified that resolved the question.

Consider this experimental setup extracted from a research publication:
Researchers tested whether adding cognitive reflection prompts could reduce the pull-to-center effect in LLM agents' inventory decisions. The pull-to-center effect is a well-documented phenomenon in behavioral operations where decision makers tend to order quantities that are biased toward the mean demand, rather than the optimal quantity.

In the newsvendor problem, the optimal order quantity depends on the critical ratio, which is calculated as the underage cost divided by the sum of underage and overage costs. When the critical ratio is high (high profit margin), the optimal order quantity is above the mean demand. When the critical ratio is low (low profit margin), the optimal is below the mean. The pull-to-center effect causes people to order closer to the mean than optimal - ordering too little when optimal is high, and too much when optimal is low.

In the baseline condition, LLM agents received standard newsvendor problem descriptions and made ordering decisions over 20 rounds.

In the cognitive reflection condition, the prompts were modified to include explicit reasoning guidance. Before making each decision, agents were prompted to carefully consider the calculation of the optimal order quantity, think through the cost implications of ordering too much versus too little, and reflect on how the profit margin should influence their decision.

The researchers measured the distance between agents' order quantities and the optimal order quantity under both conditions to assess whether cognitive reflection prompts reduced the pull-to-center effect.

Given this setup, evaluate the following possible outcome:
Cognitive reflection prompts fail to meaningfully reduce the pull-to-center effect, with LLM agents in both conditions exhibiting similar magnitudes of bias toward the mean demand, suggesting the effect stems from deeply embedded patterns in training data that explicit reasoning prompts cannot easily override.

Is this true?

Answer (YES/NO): NO